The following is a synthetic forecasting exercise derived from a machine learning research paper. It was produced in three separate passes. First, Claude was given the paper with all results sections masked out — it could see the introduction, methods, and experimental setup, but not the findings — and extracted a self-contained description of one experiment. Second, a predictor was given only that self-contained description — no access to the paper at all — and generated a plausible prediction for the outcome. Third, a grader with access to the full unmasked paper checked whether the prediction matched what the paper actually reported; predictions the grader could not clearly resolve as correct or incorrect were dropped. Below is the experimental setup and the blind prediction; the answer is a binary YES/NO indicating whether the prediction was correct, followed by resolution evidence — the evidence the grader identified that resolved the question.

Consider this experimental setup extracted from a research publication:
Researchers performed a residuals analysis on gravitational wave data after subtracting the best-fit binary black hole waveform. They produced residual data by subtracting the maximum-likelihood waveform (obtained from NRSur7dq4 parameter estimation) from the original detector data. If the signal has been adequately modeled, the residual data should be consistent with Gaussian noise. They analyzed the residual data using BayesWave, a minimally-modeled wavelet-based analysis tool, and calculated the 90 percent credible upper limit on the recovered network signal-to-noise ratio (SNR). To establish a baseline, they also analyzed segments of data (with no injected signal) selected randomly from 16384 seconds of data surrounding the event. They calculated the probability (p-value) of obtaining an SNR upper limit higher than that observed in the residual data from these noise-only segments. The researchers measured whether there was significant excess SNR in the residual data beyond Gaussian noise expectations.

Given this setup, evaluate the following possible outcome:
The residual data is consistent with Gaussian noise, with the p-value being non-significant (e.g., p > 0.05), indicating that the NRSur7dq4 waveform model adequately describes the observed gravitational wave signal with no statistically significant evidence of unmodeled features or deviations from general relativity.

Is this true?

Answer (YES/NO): YES